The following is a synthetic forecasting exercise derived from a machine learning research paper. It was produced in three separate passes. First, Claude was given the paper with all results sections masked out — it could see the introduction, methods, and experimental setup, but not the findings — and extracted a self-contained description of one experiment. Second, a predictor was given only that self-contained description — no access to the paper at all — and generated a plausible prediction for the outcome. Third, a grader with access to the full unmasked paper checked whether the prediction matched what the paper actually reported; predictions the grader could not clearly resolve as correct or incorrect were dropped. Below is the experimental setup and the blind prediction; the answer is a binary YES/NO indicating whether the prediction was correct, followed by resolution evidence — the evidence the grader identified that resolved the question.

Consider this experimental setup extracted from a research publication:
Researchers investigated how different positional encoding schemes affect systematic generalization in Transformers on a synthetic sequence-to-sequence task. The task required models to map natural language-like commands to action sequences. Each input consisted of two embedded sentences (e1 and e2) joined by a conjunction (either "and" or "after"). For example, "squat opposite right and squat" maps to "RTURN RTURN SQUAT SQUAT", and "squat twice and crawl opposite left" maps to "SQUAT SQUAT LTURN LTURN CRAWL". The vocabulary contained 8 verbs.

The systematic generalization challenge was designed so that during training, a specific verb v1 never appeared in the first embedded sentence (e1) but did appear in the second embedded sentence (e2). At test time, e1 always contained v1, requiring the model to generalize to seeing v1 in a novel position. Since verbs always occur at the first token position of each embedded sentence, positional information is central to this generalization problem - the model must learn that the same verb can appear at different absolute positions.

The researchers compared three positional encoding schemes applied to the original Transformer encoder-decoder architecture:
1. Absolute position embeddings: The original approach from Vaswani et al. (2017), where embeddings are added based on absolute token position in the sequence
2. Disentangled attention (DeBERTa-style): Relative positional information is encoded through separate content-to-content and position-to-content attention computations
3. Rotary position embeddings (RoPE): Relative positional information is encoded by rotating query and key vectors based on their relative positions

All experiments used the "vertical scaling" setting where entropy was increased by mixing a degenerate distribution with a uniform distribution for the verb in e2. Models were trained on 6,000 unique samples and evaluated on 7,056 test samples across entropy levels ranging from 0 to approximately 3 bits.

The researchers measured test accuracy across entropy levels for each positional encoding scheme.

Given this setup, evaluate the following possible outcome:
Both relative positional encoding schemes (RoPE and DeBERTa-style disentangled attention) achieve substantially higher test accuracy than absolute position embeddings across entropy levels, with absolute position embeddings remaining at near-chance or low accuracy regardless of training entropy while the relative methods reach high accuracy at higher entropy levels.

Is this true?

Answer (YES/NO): NO